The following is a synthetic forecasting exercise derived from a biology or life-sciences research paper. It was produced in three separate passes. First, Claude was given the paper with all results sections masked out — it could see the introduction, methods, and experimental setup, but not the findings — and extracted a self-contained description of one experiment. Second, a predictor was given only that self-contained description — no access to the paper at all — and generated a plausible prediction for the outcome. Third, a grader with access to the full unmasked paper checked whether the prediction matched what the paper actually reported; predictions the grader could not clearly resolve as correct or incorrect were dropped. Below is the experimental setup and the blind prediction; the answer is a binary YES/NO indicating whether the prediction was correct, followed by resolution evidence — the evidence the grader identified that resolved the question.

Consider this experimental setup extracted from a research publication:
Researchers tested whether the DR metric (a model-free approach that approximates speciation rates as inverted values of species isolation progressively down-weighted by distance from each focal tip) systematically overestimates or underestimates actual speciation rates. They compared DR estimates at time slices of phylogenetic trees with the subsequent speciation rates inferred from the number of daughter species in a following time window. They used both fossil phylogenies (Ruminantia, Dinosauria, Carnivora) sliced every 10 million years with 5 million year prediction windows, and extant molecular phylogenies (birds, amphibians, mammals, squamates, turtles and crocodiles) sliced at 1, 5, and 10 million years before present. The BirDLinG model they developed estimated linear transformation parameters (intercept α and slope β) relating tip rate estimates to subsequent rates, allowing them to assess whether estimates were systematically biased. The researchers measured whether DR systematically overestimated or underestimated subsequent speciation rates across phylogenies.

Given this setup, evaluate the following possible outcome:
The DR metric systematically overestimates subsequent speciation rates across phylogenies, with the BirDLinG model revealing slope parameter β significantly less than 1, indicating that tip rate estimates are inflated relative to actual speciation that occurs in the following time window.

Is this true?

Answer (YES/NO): YES